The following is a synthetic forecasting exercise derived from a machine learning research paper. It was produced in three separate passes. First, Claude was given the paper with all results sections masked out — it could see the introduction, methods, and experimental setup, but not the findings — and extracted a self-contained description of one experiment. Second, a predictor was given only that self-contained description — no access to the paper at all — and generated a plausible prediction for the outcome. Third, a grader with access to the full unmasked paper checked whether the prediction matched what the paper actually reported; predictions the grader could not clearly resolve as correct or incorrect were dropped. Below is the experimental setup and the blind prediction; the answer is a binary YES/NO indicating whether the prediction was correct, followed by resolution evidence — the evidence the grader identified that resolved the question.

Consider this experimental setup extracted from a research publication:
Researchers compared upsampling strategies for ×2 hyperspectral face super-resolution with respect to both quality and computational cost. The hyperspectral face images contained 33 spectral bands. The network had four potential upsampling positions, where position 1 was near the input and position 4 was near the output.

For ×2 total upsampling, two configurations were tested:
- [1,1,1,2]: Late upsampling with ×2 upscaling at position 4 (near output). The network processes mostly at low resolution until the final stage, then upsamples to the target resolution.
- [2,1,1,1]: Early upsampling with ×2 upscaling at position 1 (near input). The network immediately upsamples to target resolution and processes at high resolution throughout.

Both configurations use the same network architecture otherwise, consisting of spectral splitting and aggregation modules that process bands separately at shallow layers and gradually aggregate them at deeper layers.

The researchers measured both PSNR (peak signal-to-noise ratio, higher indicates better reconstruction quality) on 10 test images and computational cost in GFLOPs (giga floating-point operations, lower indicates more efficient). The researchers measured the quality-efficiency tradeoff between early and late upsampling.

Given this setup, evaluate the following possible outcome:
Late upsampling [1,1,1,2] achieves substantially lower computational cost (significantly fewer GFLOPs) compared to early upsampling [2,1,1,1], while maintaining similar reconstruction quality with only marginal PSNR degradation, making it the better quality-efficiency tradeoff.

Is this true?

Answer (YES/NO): YES